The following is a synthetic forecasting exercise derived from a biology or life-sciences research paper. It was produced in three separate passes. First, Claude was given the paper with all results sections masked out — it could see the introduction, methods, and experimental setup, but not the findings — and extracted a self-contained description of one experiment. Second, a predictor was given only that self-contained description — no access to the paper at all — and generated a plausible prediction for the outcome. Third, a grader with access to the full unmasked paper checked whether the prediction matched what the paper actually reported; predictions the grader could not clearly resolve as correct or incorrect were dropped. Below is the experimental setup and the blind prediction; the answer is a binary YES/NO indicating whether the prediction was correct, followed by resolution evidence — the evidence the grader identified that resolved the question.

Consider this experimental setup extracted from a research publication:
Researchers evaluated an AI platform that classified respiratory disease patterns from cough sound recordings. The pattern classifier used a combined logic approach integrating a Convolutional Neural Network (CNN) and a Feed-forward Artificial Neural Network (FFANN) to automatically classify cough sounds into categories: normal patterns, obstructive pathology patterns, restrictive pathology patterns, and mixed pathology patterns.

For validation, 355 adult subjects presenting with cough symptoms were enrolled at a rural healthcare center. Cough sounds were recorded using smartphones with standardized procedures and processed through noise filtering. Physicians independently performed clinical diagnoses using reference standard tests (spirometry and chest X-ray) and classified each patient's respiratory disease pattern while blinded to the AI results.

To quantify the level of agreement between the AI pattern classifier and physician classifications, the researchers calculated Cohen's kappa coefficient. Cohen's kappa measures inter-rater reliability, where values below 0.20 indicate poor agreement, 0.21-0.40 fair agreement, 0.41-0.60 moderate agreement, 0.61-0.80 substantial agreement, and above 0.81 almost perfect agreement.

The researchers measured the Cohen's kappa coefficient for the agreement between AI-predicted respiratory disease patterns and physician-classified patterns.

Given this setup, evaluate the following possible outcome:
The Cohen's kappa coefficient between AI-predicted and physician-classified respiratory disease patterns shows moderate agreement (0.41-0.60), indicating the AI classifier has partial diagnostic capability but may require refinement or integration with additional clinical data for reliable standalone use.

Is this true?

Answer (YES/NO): NO